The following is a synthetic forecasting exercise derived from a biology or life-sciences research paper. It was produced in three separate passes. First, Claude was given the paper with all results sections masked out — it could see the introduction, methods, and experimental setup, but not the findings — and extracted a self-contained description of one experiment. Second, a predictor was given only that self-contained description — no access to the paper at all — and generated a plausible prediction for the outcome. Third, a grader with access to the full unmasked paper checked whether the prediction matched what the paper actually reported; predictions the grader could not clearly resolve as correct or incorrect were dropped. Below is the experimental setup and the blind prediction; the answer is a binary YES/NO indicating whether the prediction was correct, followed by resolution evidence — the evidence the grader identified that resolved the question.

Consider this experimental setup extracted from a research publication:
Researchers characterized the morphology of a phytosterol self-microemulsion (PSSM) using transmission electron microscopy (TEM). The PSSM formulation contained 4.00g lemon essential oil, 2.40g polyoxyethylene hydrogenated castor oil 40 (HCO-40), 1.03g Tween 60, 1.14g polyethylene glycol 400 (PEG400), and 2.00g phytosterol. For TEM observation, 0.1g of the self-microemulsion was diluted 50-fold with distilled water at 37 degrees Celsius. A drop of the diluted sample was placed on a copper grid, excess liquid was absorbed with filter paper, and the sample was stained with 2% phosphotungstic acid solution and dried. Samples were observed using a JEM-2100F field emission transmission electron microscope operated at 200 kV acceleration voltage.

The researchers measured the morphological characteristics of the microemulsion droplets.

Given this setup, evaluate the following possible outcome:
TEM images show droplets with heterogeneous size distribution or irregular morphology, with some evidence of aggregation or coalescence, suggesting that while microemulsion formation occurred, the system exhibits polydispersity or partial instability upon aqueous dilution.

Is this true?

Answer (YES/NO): NO